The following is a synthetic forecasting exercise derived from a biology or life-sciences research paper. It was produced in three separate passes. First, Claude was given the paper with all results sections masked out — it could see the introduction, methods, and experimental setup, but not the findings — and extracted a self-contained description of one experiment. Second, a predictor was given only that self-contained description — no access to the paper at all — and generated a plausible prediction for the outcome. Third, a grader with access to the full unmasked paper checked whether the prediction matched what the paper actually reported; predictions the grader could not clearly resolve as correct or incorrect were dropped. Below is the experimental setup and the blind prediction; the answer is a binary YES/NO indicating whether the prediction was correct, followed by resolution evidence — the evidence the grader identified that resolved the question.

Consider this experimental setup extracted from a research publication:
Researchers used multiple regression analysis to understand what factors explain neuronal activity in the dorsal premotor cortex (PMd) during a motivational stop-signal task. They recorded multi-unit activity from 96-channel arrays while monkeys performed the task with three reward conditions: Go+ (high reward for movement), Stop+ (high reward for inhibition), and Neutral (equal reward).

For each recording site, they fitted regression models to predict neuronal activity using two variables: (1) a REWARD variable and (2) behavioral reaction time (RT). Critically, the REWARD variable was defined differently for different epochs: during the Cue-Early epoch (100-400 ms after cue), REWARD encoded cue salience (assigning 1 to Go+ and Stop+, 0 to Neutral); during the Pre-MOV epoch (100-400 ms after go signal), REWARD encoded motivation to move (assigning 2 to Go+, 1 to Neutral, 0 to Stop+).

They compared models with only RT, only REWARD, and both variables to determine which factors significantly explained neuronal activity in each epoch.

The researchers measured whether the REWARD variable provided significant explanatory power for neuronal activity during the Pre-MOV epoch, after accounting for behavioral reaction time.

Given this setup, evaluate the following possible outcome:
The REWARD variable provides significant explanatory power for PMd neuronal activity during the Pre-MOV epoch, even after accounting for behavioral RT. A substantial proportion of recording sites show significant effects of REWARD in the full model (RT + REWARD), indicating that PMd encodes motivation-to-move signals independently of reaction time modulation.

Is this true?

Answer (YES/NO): NO